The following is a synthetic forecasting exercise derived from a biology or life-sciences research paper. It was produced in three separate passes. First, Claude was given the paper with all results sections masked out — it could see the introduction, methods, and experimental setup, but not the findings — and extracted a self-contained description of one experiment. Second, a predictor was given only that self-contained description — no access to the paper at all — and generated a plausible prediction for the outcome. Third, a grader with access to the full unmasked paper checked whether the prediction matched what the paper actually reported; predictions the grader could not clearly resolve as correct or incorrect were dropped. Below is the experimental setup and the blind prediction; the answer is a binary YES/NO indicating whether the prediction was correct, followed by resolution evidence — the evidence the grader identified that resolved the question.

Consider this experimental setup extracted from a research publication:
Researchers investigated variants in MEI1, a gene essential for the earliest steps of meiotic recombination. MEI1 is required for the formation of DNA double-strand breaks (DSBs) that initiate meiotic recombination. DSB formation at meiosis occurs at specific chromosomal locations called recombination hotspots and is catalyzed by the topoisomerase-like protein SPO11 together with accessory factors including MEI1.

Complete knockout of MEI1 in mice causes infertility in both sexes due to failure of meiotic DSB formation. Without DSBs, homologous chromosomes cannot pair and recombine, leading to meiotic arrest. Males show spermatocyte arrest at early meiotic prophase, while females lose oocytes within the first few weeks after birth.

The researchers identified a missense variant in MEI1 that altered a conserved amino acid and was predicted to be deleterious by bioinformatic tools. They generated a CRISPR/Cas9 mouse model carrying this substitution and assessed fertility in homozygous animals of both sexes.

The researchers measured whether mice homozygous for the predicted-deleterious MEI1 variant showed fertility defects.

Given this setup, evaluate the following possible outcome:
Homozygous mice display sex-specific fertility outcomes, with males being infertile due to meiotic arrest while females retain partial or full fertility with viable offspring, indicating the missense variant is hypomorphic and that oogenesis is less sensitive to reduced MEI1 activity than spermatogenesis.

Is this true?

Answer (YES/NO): NO